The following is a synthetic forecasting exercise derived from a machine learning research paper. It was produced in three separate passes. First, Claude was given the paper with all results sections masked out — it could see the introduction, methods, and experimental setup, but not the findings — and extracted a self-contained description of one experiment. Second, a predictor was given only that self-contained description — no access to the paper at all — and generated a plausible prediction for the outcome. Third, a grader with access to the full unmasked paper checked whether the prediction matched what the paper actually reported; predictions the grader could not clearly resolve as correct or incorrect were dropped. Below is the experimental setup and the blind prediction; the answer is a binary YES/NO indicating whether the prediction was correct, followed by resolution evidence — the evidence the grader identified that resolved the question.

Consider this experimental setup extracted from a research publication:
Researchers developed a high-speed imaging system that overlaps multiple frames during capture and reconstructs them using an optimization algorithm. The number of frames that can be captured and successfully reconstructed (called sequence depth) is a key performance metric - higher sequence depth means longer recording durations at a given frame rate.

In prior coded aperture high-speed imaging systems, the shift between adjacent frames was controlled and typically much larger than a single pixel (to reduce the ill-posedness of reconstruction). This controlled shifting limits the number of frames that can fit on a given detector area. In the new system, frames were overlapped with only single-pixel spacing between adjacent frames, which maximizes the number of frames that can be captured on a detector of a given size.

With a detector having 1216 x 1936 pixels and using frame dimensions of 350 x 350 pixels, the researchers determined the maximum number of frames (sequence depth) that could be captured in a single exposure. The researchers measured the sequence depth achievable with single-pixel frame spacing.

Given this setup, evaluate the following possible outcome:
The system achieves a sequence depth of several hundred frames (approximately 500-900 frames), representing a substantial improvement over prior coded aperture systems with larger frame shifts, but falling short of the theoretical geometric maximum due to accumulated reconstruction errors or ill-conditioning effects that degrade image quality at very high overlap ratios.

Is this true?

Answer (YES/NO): NO